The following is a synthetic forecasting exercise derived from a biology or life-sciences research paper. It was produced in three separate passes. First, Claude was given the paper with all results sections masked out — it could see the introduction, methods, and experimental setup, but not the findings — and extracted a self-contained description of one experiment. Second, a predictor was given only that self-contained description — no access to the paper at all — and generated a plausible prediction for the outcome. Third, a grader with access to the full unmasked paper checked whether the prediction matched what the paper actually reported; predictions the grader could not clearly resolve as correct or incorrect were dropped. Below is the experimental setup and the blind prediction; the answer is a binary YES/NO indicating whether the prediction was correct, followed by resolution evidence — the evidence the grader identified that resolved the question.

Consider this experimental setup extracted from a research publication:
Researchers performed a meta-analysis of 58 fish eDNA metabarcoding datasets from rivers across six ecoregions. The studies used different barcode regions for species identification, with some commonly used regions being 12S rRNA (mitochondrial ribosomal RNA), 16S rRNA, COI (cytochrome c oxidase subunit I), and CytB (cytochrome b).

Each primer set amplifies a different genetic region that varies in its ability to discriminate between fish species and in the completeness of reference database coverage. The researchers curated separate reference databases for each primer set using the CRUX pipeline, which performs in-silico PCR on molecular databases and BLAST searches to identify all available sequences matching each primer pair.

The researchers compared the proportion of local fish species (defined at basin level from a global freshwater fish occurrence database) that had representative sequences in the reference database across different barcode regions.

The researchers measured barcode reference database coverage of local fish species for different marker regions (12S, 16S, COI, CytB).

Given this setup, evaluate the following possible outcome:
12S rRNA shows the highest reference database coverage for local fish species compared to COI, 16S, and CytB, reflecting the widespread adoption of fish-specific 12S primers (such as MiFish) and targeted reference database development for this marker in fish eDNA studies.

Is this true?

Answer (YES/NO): NO